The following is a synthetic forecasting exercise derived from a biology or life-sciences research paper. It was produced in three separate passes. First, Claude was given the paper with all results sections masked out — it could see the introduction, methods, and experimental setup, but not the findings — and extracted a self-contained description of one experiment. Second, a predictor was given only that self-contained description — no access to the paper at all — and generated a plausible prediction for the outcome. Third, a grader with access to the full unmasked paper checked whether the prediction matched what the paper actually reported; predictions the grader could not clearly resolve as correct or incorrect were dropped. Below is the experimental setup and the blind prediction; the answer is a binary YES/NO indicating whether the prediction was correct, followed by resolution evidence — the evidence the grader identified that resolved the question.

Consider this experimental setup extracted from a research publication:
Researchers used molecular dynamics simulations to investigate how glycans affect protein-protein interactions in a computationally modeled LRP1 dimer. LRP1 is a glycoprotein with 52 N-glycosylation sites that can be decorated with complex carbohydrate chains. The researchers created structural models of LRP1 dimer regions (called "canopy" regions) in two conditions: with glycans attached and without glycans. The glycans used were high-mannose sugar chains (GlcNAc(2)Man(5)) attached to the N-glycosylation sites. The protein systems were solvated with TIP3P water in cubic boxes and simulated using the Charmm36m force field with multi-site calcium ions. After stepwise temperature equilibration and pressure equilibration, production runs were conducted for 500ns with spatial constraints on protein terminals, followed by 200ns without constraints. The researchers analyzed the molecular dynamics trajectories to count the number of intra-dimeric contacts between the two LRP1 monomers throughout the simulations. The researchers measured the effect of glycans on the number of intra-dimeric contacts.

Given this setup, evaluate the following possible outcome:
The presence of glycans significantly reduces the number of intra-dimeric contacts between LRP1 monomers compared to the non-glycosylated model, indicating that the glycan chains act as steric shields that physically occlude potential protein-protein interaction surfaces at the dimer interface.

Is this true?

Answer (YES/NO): NO